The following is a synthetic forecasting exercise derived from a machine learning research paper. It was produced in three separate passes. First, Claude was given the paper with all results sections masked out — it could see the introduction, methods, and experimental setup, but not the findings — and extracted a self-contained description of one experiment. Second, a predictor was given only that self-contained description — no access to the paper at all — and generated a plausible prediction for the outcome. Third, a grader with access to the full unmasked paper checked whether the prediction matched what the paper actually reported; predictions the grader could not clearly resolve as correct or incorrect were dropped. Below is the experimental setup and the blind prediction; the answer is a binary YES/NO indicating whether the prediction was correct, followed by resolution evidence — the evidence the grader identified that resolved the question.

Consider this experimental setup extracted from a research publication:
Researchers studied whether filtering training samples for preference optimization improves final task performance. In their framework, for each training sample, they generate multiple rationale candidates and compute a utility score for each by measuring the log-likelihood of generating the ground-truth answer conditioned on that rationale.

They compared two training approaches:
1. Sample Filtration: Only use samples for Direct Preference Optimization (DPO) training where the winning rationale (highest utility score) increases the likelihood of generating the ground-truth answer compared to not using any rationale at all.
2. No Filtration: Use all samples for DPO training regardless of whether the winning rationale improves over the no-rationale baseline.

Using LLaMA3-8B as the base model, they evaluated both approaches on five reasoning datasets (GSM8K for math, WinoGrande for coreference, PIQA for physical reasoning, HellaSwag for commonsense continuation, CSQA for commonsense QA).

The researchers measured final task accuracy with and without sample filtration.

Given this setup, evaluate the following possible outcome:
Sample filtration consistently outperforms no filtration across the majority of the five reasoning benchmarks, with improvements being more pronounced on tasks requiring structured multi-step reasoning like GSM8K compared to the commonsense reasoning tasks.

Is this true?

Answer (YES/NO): NO